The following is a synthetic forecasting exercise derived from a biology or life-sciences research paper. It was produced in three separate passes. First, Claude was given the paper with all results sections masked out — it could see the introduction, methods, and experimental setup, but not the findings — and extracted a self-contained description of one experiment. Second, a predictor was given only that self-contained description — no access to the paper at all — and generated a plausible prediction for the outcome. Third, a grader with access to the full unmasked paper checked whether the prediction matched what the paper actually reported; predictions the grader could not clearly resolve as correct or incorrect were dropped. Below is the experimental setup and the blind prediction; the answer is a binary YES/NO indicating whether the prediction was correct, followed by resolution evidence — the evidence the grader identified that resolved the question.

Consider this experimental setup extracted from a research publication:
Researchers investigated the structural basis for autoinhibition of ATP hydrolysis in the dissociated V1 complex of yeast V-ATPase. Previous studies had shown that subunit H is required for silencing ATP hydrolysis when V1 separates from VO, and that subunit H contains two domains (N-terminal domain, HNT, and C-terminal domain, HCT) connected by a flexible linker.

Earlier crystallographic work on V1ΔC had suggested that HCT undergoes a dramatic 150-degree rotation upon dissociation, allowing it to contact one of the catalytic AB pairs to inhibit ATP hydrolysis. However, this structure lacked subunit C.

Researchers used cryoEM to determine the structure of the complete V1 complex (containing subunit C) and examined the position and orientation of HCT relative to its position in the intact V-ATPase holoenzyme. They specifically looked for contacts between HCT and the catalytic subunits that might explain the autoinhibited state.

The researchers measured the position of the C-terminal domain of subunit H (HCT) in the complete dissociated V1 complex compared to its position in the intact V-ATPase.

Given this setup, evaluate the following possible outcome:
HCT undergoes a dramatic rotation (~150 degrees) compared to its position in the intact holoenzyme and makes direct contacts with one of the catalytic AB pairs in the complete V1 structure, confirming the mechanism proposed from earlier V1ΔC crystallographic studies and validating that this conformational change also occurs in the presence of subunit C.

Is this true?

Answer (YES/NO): NO